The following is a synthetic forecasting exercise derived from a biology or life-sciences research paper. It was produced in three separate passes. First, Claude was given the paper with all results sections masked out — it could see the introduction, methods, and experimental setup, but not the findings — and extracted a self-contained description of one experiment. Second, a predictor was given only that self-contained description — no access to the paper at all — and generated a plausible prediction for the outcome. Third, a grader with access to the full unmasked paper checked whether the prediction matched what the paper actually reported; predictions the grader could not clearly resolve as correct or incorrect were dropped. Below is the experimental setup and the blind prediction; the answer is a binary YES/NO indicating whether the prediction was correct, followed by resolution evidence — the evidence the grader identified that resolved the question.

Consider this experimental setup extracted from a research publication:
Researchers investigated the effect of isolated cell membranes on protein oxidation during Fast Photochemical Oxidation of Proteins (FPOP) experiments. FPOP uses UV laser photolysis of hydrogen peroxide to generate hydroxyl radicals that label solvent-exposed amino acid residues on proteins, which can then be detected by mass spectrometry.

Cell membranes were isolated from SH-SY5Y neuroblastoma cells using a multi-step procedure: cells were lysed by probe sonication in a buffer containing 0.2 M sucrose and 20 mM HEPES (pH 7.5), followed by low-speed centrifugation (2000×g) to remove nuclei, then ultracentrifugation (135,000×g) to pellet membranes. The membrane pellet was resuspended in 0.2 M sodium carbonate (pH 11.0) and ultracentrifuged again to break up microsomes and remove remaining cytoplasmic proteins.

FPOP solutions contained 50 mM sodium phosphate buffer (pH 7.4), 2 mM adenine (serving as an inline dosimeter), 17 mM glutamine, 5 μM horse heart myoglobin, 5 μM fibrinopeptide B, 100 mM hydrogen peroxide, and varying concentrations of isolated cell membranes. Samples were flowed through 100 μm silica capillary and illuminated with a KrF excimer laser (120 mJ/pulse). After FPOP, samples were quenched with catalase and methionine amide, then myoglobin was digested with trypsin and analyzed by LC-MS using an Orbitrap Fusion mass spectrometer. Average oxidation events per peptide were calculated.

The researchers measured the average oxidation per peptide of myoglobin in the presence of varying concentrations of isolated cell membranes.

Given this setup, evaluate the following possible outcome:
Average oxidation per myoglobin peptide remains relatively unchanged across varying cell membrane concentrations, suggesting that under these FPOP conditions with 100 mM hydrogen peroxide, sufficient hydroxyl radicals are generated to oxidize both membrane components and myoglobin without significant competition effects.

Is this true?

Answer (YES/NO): NO